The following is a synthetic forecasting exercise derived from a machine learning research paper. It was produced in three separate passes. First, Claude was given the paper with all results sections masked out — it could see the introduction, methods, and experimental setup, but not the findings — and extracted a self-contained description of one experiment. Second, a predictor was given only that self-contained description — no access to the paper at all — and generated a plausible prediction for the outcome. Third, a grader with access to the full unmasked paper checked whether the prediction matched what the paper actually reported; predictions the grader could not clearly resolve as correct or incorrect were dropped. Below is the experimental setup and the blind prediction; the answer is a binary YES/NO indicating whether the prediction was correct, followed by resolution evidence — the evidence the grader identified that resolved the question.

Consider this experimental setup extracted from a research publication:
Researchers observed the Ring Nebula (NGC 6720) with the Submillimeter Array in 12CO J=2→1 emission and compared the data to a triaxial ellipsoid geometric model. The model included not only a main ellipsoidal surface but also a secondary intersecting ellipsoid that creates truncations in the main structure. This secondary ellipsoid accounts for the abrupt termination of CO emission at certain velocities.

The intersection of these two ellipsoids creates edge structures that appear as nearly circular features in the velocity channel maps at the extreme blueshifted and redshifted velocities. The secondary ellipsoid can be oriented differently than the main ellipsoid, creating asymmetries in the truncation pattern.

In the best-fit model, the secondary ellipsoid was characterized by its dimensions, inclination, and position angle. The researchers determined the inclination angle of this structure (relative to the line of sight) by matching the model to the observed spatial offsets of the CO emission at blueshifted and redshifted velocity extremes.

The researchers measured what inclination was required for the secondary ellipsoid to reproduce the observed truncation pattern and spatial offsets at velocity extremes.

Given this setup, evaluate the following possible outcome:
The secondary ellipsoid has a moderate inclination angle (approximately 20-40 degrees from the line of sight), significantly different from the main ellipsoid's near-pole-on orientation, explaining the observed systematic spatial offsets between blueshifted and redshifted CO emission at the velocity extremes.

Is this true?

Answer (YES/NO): NO